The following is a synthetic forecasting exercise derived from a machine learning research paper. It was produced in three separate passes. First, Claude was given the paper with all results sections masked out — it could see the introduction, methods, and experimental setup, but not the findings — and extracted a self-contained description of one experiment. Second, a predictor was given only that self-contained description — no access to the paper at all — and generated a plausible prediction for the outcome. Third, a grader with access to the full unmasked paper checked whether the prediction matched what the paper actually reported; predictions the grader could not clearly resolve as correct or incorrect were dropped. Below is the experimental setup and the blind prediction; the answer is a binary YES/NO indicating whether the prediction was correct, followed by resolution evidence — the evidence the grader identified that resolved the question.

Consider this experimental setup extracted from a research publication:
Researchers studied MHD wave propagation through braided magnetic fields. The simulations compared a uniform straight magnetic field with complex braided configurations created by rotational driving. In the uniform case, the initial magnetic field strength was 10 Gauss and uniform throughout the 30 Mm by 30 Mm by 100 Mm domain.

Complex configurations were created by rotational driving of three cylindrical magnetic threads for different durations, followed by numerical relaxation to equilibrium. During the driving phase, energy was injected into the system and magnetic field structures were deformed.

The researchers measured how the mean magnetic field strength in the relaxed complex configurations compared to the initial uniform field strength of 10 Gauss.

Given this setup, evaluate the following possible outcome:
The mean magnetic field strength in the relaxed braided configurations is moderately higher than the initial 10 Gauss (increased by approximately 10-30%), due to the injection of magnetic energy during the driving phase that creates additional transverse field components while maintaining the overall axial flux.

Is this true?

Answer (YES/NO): NO